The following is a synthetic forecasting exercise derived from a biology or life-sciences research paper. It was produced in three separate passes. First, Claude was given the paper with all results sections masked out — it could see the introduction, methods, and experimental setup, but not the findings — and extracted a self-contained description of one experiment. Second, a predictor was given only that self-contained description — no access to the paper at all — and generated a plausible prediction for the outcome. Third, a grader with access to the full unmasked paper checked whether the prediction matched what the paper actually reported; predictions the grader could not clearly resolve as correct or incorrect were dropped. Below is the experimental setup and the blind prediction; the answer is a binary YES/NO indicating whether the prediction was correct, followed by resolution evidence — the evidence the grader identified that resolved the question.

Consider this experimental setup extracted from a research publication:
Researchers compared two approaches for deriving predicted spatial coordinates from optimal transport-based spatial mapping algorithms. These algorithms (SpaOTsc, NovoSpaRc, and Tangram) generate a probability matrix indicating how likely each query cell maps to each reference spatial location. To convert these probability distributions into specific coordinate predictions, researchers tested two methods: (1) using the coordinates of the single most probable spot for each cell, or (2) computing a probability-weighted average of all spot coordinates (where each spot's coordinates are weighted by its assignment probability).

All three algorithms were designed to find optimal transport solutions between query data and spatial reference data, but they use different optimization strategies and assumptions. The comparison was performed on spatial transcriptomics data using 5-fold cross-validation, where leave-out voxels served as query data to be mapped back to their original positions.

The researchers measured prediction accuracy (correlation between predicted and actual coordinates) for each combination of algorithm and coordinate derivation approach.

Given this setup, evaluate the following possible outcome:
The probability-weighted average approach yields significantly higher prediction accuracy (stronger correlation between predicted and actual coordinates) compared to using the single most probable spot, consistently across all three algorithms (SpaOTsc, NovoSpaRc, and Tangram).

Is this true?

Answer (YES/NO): NO